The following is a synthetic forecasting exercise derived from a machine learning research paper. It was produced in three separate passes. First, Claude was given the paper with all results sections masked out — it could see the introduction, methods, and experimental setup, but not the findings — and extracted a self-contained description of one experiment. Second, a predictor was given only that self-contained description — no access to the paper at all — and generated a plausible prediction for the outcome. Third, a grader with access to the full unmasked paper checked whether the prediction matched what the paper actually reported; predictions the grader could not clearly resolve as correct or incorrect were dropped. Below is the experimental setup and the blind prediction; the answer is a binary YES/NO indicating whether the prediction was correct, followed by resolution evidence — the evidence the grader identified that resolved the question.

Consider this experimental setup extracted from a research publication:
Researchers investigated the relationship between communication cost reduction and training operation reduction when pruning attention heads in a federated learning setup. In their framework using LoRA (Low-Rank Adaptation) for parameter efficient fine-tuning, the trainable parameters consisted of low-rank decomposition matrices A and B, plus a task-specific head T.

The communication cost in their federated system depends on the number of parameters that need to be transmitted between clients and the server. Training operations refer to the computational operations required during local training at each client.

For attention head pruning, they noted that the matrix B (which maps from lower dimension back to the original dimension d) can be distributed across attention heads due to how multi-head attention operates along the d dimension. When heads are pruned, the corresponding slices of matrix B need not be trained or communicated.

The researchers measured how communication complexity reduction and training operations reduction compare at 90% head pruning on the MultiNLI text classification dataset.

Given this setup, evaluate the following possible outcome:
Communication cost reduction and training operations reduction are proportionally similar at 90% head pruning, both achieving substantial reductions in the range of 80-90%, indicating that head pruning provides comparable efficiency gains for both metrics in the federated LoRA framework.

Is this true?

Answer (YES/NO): NO